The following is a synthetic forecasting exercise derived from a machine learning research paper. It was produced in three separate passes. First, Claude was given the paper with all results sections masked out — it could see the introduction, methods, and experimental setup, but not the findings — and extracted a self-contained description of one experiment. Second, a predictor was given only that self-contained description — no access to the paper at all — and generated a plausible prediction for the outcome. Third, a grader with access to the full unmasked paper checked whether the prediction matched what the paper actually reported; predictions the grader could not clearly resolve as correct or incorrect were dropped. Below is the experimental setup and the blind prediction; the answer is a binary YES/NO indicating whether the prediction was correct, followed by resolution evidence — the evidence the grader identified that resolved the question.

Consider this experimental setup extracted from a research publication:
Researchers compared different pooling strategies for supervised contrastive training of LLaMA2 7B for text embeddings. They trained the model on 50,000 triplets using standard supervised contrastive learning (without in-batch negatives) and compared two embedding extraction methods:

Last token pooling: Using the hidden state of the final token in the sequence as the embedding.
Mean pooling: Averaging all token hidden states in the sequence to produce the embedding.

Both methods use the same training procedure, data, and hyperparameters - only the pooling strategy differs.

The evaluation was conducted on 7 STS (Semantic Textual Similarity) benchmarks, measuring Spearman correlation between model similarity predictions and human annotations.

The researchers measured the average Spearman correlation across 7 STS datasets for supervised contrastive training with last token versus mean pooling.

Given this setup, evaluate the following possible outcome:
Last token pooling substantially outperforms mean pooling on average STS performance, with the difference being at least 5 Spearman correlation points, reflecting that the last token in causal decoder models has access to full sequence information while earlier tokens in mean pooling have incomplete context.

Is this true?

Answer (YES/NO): NO